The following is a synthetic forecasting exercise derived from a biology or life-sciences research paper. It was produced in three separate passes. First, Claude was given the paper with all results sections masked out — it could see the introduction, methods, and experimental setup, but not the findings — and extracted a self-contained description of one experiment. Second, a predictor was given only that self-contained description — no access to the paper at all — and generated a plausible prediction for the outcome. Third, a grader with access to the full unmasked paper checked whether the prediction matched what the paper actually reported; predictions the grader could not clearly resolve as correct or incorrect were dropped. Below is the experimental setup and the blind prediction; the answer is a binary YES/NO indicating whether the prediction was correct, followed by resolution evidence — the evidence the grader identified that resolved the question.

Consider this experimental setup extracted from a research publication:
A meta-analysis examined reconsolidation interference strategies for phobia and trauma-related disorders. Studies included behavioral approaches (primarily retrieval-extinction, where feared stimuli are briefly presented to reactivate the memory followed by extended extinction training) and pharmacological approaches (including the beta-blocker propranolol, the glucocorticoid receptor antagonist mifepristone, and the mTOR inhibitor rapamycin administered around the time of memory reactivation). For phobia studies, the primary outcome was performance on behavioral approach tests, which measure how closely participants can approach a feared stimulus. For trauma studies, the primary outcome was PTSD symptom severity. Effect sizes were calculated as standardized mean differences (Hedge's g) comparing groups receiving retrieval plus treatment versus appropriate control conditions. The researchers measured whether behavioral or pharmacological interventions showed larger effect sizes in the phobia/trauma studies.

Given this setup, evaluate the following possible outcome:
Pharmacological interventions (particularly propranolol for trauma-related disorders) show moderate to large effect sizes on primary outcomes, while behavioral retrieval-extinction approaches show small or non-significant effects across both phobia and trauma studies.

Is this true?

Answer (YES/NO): NO